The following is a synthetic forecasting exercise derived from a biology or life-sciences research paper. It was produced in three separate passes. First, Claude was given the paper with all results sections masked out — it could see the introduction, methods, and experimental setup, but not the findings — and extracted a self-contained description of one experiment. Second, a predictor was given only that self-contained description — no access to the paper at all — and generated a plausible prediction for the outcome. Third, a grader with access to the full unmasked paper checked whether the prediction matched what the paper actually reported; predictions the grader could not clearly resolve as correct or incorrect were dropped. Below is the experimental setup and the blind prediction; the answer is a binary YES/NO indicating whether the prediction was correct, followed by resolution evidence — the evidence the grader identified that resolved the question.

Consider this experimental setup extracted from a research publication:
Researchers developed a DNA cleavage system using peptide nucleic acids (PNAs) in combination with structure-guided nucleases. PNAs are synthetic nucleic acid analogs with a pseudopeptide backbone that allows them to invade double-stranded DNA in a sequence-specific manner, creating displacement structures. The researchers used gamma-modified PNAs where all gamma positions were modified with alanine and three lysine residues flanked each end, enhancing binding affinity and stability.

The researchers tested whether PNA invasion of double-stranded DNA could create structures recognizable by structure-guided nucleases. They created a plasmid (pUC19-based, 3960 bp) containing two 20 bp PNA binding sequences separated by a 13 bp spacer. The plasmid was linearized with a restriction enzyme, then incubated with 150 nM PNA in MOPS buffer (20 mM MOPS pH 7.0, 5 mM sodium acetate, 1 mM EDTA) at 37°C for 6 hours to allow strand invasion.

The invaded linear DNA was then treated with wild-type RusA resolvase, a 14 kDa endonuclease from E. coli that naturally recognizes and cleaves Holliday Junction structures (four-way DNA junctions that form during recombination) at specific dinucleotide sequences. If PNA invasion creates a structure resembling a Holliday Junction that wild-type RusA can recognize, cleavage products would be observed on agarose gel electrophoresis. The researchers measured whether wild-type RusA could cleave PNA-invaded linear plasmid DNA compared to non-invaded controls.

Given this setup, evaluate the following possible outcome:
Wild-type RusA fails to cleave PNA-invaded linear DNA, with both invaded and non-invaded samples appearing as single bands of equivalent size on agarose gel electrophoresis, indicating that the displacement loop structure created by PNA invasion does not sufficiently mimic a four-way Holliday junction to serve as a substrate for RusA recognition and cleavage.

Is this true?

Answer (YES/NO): NO